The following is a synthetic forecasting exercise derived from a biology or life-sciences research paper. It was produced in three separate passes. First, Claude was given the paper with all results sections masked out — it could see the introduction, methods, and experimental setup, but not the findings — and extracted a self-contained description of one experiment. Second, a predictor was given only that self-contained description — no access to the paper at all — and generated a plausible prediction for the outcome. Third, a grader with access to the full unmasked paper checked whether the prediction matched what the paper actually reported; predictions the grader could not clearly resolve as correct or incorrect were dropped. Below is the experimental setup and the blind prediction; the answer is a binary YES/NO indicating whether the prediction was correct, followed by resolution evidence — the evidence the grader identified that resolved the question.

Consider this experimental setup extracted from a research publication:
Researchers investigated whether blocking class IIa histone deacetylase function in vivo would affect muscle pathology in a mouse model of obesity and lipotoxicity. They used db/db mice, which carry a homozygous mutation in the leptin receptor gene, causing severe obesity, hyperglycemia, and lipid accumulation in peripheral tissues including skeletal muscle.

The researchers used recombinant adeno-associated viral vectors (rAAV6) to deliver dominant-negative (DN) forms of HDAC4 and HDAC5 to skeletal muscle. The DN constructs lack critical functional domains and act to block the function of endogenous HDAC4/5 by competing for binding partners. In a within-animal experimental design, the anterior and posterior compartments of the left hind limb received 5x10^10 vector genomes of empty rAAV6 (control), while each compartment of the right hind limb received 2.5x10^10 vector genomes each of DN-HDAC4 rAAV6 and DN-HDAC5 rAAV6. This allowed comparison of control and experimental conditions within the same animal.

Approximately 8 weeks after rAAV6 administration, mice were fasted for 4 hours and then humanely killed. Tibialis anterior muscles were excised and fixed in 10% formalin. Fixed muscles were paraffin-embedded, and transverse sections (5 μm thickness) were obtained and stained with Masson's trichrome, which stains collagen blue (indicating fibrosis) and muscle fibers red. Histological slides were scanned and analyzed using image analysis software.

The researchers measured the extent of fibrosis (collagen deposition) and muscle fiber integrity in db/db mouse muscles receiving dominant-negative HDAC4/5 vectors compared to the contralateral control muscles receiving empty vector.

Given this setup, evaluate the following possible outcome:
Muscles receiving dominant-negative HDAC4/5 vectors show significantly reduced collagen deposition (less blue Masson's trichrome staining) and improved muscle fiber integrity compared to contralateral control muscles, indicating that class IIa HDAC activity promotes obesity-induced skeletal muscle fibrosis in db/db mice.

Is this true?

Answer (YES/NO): NO